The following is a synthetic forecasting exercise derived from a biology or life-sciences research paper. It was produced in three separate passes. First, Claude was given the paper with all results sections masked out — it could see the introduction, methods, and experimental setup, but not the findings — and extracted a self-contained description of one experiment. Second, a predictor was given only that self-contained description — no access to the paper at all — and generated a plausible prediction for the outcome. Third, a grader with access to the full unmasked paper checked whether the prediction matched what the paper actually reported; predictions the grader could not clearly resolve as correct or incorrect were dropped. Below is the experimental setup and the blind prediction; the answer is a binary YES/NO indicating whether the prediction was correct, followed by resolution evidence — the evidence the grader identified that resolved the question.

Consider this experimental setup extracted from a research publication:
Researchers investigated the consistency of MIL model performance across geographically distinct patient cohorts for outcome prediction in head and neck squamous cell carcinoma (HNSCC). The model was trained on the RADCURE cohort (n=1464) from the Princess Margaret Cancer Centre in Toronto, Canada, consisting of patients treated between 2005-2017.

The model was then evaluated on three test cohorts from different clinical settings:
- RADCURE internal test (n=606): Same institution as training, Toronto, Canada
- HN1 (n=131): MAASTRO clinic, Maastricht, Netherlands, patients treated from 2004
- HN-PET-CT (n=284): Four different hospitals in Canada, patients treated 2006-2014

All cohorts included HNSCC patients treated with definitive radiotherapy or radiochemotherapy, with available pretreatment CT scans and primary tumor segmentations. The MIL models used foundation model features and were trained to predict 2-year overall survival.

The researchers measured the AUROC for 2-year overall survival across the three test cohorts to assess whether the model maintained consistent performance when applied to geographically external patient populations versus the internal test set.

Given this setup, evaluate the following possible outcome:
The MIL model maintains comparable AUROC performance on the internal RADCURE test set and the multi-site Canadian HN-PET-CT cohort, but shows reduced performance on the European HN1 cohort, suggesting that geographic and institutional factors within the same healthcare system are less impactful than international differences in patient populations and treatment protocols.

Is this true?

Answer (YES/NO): NO